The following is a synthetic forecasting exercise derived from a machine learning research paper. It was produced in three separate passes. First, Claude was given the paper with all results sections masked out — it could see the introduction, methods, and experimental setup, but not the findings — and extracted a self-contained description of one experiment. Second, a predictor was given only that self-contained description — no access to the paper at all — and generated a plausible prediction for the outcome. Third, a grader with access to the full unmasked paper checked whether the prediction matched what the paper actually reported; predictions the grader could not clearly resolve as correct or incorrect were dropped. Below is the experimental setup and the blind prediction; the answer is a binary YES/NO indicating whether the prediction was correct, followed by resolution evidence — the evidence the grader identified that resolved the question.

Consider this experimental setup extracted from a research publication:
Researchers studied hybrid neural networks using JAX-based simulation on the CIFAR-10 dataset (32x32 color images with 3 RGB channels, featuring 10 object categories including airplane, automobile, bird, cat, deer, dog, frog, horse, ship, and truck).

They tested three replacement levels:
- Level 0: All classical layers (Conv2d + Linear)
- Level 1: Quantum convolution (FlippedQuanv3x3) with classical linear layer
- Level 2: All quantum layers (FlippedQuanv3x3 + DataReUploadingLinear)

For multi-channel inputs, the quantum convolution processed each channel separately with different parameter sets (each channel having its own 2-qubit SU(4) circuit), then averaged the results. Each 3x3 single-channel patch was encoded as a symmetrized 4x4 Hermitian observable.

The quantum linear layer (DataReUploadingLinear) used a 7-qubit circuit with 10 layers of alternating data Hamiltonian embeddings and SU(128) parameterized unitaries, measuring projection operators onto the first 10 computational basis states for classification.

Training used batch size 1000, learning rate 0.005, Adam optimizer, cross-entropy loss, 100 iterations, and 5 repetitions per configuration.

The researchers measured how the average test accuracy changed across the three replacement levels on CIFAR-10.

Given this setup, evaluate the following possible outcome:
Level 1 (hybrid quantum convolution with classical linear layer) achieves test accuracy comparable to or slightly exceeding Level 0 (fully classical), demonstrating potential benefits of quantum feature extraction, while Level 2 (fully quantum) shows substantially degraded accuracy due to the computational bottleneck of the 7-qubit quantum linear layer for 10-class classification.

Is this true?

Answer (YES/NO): NO